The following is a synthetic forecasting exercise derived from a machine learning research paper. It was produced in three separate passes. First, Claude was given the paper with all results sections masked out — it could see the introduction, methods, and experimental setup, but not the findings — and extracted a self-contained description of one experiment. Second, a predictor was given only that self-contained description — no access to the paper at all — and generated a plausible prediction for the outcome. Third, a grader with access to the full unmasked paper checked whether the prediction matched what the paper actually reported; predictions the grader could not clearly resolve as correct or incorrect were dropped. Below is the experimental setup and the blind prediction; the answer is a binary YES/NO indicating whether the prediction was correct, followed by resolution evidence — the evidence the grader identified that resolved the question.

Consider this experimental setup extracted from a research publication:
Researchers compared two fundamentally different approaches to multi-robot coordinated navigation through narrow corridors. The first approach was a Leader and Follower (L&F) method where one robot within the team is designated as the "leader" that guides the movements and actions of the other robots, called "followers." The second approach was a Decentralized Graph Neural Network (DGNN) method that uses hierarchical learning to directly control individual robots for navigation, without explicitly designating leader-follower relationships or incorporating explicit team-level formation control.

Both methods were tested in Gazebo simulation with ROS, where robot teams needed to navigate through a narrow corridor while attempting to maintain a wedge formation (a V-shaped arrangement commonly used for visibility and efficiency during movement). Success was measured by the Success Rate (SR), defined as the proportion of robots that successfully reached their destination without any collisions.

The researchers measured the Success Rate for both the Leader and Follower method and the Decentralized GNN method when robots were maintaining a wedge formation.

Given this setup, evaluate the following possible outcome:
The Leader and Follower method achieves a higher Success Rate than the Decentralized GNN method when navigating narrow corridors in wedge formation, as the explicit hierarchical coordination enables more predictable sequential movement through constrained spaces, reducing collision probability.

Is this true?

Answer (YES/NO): NO